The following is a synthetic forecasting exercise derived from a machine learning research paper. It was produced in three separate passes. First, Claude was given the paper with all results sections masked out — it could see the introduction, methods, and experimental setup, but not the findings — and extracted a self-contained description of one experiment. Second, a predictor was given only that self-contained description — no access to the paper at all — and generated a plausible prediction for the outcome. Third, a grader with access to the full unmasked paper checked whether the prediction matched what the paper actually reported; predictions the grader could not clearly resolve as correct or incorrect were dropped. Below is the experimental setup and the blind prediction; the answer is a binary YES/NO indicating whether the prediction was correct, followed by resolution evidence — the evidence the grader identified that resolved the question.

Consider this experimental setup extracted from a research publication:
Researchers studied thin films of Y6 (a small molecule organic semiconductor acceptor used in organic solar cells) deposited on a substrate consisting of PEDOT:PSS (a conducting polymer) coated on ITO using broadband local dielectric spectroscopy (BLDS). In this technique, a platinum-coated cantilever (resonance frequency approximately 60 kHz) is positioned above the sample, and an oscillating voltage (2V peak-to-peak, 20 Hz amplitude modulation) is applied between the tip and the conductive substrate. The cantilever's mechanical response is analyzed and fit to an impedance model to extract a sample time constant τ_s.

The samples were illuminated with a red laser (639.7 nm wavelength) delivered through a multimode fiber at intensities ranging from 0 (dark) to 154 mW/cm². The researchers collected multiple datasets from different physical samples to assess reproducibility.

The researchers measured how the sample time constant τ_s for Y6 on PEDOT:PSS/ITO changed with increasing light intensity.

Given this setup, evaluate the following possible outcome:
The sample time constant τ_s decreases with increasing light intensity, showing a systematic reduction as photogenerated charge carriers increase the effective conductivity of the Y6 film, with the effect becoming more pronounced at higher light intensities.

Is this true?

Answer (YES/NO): NO